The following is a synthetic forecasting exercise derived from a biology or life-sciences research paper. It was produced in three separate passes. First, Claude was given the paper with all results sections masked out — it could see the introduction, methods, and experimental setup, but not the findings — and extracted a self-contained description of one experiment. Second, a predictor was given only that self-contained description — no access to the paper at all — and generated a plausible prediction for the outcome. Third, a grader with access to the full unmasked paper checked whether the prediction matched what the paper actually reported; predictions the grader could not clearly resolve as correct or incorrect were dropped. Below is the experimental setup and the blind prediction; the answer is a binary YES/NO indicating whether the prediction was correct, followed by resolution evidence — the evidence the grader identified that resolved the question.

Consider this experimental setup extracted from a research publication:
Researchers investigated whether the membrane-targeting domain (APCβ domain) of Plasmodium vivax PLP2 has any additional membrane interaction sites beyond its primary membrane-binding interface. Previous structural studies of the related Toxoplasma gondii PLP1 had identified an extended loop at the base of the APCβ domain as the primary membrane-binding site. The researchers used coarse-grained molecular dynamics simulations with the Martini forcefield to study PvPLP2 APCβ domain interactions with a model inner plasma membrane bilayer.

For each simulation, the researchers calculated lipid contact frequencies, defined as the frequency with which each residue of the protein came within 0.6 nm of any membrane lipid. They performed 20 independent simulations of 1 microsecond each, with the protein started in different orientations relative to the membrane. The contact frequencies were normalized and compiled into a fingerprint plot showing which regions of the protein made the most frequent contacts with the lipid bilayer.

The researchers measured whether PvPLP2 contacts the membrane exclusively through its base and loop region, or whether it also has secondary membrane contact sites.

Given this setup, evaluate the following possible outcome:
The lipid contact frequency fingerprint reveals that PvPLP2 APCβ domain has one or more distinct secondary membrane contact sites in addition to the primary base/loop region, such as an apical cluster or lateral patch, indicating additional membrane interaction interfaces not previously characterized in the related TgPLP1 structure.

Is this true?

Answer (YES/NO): YES